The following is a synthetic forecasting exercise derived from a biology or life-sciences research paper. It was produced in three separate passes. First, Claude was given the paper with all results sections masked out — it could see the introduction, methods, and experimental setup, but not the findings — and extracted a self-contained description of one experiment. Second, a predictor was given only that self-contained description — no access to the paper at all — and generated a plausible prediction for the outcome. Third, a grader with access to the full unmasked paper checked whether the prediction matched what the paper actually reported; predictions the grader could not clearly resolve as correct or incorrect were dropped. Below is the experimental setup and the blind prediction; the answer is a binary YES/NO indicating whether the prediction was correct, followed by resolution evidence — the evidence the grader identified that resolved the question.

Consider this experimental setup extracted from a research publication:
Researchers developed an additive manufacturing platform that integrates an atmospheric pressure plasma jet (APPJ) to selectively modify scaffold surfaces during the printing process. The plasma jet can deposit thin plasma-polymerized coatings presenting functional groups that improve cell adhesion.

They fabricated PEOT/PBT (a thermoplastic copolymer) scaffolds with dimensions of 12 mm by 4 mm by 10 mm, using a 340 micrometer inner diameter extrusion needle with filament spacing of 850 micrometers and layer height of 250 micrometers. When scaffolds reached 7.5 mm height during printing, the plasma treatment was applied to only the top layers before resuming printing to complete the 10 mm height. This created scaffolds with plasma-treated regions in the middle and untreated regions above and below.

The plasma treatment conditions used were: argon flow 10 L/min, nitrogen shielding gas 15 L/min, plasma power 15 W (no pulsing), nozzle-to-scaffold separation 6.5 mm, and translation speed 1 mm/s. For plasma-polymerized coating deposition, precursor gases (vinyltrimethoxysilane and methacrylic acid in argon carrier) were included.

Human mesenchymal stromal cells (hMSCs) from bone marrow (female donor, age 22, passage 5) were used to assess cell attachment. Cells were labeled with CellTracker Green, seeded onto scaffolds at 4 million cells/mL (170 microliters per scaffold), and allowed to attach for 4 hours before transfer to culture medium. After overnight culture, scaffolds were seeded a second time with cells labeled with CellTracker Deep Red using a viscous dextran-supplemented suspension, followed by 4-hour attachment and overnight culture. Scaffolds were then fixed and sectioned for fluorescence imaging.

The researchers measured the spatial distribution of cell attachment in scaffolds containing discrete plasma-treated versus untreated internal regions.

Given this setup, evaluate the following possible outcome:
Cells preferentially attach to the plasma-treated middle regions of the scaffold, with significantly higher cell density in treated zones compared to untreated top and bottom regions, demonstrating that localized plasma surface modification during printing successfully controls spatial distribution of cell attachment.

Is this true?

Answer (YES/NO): YES